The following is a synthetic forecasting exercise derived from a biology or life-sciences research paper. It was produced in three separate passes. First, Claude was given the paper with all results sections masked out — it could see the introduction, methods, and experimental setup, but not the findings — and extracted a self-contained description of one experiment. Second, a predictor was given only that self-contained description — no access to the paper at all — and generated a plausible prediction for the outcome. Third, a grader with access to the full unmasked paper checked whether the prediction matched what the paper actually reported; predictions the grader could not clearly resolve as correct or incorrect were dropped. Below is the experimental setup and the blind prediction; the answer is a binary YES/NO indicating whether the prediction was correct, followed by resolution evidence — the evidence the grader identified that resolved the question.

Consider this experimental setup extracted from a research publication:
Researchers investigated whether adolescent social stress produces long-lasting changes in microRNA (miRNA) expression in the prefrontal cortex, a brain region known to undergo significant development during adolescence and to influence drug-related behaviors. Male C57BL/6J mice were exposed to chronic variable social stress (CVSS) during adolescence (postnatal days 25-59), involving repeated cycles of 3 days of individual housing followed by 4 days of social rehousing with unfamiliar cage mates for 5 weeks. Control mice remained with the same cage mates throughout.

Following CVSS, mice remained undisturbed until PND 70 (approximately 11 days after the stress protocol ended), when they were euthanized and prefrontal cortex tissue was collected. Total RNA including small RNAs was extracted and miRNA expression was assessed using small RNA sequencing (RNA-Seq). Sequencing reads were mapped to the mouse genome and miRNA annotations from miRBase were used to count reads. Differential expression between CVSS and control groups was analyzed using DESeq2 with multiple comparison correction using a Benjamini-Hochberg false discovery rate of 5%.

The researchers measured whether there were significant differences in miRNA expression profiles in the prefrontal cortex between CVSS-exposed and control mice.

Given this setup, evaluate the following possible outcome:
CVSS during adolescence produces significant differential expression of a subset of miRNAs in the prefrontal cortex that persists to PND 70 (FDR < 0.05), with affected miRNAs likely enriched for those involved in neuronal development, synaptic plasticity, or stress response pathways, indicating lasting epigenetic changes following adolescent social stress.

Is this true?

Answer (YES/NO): YES